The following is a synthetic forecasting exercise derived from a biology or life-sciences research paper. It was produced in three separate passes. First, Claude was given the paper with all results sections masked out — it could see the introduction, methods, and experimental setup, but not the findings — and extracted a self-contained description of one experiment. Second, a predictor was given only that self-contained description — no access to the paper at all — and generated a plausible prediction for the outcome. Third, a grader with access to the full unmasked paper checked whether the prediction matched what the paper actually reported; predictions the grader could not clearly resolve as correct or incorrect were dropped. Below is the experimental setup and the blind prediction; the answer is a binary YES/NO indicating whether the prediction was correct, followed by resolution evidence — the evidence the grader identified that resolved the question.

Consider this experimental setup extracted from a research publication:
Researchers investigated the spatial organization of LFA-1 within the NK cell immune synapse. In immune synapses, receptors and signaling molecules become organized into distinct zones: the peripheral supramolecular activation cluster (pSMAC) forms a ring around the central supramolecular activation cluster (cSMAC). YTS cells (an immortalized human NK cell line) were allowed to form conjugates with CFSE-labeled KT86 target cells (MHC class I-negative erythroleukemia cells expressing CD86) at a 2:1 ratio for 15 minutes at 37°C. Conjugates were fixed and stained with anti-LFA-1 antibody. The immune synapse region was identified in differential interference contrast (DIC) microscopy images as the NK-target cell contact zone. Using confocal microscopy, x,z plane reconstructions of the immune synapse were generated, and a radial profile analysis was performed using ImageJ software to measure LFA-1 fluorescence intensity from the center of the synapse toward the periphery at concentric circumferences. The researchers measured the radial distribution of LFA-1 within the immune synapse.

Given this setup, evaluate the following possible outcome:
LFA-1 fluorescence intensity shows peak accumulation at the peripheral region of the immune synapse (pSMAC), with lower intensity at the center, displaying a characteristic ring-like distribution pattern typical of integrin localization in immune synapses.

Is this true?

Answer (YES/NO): YES